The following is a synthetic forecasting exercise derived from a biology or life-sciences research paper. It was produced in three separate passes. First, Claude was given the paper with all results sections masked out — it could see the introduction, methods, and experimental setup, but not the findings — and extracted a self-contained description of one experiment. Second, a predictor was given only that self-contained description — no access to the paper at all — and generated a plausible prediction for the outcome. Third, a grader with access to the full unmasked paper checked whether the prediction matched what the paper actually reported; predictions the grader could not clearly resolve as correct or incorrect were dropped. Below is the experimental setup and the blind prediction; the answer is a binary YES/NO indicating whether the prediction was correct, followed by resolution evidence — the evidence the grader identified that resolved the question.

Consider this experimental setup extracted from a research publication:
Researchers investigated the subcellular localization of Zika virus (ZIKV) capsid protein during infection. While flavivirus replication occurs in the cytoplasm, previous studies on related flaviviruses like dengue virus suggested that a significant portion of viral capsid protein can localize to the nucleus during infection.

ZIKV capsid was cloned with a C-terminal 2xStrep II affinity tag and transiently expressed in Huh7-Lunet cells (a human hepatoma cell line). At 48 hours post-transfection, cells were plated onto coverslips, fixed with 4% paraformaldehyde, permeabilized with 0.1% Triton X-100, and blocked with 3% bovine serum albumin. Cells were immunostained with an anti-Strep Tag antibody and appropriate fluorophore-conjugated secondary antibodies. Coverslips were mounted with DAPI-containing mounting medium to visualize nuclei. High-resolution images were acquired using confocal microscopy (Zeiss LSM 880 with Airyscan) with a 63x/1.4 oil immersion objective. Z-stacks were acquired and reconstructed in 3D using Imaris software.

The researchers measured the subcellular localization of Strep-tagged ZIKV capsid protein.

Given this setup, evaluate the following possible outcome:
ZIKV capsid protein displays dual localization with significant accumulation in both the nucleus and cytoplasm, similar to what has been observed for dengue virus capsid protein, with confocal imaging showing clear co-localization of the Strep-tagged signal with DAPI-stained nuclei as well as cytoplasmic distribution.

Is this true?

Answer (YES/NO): YES